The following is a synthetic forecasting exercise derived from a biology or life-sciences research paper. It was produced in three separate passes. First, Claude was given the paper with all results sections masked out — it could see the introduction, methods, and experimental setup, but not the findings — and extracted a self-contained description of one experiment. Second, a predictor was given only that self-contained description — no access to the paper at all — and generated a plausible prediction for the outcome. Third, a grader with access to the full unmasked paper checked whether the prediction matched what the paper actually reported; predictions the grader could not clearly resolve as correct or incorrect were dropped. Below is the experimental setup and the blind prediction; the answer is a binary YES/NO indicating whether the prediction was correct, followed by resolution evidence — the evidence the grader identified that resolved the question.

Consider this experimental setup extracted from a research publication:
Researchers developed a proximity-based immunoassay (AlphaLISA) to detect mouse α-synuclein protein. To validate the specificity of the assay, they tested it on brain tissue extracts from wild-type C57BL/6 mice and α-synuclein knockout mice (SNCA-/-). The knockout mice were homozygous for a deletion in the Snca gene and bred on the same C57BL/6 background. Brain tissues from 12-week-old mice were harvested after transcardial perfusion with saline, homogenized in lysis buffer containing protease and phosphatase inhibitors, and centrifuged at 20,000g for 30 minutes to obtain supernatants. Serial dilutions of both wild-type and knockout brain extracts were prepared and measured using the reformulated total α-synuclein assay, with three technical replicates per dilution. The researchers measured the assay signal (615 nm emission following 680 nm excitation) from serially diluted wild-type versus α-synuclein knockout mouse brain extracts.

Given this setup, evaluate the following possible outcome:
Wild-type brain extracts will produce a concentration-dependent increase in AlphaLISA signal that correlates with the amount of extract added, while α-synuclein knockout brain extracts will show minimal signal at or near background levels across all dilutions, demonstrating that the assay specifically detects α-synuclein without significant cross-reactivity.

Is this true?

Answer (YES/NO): NO